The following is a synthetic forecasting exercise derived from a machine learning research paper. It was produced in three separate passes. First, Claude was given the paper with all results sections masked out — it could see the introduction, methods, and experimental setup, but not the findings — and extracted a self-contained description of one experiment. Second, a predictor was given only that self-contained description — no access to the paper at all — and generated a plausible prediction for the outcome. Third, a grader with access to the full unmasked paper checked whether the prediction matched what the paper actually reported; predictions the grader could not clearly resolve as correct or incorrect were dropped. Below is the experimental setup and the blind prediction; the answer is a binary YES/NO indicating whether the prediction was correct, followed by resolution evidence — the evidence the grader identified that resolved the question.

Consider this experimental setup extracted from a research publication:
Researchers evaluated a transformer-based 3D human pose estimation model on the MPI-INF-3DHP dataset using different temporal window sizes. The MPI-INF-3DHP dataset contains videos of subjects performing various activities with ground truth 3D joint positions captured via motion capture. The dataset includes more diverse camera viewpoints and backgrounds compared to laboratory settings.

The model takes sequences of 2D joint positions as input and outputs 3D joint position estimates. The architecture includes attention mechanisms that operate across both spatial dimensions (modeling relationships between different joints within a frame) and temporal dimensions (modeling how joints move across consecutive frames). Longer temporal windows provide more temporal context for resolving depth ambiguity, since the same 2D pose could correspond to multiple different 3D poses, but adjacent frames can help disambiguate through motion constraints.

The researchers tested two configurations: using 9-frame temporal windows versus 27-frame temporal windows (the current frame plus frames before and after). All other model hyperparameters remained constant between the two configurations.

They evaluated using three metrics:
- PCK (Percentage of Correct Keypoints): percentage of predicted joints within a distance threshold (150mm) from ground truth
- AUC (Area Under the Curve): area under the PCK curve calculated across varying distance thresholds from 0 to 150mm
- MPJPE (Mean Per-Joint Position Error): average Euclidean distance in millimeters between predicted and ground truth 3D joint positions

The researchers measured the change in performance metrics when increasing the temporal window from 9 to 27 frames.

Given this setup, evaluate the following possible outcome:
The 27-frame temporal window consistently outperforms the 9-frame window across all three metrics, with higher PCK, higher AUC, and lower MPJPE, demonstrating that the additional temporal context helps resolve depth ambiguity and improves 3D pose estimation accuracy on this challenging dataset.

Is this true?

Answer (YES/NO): NO